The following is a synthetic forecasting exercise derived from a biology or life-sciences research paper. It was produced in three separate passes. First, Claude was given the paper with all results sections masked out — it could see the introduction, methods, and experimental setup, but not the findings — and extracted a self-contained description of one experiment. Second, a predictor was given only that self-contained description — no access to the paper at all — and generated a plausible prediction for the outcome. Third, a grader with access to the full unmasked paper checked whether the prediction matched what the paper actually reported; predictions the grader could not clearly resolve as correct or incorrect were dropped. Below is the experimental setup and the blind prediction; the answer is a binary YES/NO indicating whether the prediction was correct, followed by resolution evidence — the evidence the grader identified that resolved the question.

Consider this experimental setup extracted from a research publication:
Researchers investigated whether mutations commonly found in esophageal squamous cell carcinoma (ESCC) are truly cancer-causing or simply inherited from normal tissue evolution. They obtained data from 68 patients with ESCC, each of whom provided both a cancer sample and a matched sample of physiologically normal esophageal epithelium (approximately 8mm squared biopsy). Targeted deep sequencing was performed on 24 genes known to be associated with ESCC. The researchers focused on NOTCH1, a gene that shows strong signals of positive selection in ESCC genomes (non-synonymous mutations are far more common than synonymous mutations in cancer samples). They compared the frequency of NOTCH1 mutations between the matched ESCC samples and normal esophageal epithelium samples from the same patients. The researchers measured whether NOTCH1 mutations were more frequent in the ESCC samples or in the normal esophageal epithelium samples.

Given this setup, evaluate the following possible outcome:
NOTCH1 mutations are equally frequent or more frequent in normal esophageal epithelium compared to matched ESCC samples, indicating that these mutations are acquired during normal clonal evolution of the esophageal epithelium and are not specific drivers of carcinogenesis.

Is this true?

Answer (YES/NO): YES